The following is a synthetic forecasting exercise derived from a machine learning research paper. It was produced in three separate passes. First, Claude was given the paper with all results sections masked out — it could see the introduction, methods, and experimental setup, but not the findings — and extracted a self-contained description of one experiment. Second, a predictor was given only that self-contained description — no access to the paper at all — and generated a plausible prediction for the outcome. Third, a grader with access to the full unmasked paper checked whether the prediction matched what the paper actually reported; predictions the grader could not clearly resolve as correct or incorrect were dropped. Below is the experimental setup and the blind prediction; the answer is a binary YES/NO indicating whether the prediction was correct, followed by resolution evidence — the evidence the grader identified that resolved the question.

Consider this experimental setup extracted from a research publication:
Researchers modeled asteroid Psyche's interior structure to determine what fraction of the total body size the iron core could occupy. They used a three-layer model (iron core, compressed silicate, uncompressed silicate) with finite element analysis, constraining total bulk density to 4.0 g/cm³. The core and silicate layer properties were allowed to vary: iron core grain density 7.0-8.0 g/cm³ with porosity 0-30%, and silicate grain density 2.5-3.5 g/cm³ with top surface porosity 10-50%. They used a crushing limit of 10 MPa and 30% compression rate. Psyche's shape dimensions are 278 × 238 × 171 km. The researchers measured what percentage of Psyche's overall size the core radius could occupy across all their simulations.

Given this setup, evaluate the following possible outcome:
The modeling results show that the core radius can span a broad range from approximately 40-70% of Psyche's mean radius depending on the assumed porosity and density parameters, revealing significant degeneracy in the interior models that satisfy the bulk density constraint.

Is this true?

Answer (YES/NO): NO